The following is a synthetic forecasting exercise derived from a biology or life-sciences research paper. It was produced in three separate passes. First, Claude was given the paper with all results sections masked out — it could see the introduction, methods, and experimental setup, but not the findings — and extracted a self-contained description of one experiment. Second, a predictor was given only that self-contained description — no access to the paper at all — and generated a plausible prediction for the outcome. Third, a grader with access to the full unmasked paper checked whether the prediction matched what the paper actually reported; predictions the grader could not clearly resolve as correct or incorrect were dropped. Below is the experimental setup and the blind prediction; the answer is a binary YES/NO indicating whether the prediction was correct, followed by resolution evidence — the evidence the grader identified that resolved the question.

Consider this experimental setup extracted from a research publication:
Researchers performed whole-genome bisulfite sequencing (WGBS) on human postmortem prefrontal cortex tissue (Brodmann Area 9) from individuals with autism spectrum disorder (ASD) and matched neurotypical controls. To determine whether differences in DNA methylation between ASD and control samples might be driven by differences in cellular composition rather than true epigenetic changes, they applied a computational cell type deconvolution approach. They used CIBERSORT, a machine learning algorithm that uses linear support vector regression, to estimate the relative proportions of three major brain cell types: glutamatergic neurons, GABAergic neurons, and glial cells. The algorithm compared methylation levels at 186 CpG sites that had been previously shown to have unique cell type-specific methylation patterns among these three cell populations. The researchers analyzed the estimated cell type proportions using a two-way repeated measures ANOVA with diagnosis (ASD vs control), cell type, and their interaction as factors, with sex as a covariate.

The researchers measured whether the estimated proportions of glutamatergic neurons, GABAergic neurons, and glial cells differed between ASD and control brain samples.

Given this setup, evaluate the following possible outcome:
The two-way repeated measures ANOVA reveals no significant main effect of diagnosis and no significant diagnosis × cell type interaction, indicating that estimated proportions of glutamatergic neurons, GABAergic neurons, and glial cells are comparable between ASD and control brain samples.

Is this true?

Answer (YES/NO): YES